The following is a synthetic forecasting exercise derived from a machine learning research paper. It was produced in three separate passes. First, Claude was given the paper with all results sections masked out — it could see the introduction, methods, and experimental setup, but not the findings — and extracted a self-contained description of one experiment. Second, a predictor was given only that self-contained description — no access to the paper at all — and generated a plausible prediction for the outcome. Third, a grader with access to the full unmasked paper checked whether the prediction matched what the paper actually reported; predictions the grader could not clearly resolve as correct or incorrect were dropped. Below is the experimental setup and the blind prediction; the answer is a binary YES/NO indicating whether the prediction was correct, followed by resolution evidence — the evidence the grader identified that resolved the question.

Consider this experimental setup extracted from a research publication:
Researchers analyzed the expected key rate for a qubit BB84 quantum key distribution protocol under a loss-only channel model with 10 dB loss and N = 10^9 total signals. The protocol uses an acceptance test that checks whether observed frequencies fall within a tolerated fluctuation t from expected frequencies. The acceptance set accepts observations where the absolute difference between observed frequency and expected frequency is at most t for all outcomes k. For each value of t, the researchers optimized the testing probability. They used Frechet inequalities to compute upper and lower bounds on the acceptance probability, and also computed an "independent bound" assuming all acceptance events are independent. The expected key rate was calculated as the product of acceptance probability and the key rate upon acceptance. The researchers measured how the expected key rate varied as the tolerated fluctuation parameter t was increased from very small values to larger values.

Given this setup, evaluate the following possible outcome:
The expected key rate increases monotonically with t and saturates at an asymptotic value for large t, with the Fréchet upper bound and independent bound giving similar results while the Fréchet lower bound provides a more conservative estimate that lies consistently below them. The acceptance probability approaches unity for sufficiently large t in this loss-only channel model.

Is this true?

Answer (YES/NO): NO